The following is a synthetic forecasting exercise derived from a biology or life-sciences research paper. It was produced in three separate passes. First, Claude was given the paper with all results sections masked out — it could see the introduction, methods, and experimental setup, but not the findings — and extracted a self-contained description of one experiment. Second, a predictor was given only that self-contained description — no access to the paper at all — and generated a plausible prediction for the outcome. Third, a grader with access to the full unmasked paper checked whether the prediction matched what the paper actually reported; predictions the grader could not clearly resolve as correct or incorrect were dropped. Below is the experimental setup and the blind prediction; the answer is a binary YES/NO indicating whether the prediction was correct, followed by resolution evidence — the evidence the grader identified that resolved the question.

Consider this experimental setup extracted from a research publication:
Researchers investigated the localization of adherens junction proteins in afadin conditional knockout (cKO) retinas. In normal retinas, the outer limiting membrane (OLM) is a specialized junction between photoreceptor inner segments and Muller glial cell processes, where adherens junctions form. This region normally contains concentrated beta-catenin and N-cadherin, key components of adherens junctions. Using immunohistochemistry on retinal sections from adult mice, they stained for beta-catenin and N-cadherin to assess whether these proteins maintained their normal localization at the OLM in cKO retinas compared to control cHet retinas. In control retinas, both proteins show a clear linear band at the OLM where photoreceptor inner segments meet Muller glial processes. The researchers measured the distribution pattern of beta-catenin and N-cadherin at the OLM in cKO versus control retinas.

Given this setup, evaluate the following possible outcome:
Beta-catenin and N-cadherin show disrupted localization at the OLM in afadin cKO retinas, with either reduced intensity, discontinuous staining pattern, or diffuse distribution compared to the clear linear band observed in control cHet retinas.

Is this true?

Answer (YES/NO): YES